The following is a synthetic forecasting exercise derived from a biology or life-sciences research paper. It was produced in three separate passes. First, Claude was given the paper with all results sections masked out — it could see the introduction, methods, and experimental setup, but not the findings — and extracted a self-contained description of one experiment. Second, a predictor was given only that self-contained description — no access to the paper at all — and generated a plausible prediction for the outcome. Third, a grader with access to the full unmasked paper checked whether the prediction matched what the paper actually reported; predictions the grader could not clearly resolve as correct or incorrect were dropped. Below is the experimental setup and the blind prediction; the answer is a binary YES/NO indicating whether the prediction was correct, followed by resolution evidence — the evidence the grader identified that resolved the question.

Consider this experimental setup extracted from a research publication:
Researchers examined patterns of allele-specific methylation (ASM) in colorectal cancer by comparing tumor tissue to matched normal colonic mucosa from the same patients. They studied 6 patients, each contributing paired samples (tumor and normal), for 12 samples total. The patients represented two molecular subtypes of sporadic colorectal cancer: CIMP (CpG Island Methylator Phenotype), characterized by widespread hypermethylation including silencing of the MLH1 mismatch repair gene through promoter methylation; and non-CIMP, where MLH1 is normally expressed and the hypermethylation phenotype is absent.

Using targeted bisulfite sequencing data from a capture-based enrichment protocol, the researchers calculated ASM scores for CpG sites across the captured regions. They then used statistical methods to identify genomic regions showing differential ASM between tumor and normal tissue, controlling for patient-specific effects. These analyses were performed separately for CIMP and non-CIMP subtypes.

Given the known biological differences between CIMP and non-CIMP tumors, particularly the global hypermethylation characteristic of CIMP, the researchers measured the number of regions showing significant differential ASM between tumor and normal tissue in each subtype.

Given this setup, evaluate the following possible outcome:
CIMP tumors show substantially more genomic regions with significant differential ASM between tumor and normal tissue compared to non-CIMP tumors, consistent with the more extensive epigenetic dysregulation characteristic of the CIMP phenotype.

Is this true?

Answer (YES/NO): YES